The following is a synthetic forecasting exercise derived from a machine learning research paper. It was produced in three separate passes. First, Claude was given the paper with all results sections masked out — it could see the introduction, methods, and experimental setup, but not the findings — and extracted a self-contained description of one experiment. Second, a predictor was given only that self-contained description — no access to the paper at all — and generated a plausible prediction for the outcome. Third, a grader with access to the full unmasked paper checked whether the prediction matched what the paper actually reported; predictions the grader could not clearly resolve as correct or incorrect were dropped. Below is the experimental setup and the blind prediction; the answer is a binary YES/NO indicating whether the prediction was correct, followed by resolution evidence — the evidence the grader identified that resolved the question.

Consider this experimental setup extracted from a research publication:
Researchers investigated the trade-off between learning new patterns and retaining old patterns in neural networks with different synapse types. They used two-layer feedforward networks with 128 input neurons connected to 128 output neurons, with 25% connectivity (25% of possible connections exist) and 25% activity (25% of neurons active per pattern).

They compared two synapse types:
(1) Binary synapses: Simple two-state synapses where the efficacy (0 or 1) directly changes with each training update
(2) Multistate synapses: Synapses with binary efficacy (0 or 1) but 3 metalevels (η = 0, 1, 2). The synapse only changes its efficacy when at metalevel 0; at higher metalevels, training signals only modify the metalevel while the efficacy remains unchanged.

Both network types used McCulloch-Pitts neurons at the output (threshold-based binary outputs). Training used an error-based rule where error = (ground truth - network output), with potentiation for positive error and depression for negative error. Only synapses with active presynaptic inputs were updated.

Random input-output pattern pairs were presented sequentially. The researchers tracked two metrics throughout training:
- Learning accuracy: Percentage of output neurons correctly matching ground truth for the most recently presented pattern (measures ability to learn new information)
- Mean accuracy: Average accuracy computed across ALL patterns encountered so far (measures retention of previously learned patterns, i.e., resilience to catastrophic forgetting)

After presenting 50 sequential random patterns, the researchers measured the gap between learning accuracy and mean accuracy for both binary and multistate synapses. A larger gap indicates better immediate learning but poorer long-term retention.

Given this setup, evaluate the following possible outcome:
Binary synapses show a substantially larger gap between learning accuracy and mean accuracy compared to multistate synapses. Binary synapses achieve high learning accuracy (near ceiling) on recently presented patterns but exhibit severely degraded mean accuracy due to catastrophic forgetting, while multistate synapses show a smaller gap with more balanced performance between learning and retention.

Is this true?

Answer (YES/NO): YES